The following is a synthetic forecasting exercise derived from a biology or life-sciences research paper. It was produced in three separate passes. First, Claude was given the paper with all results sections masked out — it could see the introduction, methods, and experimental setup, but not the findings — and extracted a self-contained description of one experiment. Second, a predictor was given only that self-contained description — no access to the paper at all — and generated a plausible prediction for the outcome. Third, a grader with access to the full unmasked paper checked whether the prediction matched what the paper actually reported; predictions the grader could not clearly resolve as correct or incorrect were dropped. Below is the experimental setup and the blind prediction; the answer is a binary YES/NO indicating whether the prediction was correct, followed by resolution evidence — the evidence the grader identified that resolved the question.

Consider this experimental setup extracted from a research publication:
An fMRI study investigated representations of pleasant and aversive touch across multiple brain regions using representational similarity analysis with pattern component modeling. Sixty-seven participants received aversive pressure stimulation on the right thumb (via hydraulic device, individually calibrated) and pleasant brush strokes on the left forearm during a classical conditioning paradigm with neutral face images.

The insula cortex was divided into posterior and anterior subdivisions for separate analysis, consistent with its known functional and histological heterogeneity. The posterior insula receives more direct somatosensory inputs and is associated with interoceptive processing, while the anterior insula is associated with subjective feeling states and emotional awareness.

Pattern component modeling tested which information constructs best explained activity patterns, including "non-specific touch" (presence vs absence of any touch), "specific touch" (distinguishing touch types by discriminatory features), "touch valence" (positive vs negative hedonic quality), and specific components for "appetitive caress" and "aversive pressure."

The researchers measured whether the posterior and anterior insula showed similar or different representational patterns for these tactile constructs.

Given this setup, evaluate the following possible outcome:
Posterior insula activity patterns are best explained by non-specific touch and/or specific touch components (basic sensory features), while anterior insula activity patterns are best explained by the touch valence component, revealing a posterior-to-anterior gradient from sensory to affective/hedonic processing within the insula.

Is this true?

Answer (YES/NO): NO